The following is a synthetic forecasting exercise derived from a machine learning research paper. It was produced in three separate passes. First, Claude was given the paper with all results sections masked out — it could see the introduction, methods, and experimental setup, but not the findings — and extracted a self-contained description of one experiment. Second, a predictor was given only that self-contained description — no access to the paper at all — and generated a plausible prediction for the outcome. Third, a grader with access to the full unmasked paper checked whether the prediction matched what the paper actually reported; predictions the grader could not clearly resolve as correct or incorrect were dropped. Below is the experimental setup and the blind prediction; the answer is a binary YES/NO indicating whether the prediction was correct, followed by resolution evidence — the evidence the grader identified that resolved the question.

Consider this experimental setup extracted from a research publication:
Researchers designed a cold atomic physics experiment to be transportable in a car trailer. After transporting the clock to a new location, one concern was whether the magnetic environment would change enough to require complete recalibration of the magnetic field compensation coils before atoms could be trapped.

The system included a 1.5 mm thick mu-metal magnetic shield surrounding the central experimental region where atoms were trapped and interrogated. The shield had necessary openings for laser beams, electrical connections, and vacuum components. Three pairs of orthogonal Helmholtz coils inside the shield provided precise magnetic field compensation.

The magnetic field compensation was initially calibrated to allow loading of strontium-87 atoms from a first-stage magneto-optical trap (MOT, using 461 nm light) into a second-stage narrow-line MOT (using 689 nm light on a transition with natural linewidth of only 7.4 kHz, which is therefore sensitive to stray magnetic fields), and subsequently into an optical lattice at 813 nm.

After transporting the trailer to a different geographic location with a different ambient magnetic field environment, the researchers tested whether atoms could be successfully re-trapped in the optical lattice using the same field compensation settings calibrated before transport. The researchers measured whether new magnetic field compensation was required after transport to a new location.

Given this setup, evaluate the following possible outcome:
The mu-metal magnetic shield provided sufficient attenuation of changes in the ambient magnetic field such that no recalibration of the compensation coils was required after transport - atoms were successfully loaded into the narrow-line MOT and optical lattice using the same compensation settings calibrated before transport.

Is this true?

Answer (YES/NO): YES